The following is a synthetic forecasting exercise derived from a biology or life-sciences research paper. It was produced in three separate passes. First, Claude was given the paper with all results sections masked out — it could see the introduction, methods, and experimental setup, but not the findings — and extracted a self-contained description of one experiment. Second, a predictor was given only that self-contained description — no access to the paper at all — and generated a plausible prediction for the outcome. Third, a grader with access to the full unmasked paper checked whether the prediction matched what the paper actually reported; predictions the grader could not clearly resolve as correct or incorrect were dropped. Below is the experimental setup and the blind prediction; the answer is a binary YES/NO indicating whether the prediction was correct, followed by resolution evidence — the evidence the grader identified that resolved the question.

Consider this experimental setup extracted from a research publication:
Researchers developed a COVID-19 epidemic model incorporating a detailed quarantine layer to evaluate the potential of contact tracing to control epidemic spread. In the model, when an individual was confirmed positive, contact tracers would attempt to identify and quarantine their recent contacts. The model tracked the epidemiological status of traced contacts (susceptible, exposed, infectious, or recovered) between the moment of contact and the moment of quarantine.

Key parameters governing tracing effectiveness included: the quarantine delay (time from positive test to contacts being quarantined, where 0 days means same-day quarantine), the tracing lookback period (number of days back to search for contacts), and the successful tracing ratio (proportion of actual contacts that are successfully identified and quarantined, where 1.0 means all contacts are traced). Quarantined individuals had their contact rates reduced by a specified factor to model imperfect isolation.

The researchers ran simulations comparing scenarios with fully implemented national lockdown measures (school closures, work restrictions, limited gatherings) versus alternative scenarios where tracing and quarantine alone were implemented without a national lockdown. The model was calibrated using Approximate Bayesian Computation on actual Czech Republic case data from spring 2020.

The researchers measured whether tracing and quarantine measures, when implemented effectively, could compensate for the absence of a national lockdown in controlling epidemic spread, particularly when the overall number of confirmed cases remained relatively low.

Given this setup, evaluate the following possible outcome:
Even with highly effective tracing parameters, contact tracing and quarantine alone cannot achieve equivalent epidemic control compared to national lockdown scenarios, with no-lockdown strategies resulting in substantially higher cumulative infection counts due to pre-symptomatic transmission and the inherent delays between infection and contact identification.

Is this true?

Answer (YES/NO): NO